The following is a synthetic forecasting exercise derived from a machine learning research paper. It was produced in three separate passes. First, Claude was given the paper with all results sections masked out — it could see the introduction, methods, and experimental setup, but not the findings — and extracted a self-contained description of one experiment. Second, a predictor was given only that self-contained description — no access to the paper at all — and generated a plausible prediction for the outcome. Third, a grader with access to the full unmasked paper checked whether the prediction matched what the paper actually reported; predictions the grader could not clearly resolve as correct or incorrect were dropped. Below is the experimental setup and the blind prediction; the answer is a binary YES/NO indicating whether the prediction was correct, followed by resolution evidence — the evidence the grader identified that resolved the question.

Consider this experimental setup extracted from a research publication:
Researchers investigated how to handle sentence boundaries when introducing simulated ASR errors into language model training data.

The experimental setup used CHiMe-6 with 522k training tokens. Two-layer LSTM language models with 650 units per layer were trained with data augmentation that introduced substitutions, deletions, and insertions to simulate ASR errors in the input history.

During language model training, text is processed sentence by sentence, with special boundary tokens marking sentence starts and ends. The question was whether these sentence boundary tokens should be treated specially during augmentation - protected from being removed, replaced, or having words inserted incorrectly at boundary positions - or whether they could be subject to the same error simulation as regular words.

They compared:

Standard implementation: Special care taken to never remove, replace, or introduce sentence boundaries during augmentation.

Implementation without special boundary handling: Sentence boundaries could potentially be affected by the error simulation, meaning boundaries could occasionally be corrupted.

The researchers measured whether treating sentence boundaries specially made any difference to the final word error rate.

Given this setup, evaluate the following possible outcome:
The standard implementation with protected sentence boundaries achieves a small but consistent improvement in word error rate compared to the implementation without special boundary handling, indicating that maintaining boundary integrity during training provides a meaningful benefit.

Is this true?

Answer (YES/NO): NO